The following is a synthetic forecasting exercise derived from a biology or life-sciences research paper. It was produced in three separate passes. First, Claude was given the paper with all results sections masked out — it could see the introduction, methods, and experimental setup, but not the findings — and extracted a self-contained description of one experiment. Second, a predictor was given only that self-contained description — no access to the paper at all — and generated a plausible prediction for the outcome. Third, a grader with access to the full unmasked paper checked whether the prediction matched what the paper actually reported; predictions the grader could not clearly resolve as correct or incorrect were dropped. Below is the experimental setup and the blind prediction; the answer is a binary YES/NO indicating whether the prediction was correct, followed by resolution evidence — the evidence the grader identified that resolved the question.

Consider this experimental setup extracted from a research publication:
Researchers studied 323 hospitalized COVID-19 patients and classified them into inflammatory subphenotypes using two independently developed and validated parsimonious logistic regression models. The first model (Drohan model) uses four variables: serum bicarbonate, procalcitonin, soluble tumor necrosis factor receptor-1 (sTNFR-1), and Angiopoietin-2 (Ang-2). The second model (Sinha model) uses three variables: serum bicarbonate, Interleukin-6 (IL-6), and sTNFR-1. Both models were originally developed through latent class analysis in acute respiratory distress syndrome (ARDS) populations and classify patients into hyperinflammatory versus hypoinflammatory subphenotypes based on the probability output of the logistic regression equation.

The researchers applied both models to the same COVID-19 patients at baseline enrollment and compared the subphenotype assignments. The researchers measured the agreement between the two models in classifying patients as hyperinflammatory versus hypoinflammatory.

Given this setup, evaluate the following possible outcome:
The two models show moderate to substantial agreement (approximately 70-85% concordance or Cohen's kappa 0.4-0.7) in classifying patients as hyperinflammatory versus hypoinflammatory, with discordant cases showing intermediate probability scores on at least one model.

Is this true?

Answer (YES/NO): NO